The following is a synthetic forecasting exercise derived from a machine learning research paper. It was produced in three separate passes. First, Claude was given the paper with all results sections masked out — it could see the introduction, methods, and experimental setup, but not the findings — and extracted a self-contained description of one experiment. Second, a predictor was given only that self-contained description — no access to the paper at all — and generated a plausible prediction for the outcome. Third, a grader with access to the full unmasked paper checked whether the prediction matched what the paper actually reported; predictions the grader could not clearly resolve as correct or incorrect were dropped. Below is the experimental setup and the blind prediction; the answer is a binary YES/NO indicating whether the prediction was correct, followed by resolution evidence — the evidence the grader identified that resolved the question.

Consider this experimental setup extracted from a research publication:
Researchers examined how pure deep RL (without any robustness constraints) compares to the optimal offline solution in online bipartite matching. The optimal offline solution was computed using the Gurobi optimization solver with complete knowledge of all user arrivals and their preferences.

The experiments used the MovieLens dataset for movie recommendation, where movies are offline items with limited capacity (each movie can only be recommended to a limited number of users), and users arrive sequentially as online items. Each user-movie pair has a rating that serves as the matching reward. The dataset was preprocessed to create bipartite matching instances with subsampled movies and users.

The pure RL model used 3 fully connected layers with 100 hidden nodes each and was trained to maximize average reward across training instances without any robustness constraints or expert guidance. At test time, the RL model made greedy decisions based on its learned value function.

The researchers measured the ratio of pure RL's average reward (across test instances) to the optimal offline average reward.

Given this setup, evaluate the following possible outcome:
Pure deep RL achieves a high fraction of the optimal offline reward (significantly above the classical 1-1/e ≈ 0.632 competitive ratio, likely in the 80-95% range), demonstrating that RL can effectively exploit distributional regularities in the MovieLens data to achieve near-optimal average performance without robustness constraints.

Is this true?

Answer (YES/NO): NO